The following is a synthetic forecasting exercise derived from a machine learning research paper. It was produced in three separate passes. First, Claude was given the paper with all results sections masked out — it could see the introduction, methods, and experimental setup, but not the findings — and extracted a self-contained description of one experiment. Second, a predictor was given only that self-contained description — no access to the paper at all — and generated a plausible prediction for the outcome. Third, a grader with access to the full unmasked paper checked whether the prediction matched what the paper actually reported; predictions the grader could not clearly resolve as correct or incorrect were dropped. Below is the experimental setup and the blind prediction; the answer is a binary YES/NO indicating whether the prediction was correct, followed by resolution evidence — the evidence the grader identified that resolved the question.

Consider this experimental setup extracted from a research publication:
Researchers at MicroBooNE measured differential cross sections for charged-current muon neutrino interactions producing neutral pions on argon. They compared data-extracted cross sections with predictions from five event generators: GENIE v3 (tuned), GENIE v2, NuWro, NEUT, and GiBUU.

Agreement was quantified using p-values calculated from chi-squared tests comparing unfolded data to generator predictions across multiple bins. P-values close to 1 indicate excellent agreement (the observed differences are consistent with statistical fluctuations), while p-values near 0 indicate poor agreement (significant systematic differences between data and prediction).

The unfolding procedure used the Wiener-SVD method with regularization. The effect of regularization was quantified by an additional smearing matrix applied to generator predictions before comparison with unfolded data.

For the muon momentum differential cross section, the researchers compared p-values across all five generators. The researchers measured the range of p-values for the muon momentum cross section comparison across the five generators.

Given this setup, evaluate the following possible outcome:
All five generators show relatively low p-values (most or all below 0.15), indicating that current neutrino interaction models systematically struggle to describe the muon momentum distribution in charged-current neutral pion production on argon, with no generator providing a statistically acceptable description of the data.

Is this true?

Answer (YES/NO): YES